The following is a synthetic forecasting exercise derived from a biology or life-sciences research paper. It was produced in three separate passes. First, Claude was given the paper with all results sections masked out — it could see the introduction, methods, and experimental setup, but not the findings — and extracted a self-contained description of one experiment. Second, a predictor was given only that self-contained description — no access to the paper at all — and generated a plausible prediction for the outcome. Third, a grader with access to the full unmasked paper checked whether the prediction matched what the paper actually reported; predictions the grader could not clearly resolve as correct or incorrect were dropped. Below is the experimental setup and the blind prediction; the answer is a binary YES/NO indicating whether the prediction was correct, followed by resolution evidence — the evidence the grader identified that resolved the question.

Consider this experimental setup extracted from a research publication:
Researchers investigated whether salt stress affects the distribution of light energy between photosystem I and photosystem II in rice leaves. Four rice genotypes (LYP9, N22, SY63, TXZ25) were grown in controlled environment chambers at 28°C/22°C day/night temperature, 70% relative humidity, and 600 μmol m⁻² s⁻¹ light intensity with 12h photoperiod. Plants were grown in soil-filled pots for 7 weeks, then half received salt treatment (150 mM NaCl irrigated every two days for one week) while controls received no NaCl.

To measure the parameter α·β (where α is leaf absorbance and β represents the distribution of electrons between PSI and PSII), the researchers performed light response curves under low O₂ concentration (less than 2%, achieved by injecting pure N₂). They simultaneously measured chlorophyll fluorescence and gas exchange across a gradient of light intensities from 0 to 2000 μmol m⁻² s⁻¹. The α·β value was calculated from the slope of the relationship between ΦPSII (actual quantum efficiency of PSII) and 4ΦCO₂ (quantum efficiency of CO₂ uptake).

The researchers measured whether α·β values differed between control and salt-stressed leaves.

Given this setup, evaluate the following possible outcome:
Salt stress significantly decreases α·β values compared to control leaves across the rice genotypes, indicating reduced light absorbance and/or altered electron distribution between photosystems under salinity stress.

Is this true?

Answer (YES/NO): NO